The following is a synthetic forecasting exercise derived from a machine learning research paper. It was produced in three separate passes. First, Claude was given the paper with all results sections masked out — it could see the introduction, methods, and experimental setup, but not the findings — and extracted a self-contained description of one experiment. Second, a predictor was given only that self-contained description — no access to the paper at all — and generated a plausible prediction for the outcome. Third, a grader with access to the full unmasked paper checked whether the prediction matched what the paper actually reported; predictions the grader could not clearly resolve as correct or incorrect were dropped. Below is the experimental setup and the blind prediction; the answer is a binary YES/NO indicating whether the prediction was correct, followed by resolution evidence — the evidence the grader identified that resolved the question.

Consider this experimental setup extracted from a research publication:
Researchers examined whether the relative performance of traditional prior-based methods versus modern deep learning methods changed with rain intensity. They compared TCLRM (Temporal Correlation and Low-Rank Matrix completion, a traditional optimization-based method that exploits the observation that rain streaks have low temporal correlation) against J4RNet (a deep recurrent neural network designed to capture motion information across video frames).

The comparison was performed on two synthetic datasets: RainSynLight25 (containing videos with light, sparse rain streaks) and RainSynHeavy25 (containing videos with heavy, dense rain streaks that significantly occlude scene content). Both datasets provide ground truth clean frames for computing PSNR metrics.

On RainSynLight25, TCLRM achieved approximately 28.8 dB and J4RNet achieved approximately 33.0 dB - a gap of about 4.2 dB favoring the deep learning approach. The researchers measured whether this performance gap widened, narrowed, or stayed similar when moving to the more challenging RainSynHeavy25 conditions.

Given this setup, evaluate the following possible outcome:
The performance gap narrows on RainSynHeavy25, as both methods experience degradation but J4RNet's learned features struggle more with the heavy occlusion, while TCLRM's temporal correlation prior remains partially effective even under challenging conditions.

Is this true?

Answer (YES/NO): NO